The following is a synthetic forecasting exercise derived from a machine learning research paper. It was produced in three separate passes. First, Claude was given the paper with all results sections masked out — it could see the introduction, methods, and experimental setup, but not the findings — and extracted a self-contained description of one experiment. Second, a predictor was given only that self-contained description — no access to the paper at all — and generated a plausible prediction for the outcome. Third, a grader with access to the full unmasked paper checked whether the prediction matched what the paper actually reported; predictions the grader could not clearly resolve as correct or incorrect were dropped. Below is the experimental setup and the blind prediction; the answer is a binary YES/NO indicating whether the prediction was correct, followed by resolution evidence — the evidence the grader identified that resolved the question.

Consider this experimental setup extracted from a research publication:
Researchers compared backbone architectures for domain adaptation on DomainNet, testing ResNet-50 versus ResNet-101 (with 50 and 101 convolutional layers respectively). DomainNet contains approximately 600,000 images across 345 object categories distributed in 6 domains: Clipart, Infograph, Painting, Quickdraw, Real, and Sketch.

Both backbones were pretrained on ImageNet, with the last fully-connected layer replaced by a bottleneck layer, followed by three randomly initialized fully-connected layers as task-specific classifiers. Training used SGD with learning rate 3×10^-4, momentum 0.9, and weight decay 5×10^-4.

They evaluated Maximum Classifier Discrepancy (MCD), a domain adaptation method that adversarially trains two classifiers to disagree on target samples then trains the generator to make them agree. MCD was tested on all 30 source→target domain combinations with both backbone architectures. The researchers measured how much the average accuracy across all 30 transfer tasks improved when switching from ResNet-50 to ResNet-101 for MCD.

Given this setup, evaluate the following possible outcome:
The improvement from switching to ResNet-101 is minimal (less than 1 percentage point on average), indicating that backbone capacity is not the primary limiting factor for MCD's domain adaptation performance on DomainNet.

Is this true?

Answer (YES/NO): NO